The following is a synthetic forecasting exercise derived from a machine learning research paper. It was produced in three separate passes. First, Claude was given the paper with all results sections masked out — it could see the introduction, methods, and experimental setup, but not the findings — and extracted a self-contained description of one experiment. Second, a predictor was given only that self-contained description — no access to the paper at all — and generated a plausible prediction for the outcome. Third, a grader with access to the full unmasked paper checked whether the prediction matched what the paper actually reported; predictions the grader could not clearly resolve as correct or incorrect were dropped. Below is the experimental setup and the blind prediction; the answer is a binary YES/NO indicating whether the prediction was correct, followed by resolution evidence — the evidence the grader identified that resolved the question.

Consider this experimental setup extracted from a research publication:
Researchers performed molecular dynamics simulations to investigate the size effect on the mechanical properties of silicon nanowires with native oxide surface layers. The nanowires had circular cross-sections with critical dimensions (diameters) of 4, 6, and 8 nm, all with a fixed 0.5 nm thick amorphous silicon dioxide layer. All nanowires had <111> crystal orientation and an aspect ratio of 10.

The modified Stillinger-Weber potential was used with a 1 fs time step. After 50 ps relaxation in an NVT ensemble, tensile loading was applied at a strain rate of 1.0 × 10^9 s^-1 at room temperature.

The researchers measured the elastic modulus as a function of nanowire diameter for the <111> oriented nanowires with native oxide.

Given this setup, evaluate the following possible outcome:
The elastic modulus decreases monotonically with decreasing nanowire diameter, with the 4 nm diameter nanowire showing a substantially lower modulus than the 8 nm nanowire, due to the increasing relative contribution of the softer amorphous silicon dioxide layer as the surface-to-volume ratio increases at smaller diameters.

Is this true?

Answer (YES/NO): YES